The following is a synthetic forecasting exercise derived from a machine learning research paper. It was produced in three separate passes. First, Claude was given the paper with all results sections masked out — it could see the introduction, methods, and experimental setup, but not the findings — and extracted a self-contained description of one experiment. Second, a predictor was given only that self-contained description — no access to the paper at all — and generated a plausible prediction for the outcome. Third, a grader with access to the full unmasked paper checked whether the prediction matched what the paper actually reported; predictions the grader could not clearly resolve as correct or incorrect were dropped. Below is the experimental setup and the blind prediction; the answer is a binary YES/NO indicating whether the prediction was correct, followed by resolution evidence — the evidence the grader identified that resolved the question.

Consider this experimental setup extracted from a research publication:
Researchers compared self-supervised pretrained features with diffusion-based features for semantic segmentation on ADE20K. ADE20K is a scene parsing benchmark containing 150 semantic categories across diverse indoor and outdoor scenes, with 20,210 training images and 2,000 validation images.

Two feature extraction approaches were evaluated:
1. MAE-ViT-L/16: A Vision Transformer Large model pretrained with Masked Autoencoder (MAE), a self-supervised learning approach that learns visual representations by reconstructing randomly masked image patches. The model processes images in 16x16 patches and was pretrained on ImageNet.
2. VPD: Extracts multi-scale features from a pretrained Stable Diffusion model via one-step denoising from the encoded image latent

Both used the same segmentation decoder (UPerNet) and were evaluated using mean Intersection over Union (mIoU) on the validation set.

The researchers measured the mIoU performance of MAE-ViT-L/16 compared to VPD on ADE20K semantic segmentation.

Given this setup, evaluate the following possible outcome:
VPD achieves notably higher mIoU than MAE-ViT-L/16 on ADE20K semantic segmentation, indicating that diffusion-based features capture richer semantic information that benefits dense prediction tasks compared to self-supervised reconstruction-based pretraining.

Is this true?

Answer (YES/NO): NO